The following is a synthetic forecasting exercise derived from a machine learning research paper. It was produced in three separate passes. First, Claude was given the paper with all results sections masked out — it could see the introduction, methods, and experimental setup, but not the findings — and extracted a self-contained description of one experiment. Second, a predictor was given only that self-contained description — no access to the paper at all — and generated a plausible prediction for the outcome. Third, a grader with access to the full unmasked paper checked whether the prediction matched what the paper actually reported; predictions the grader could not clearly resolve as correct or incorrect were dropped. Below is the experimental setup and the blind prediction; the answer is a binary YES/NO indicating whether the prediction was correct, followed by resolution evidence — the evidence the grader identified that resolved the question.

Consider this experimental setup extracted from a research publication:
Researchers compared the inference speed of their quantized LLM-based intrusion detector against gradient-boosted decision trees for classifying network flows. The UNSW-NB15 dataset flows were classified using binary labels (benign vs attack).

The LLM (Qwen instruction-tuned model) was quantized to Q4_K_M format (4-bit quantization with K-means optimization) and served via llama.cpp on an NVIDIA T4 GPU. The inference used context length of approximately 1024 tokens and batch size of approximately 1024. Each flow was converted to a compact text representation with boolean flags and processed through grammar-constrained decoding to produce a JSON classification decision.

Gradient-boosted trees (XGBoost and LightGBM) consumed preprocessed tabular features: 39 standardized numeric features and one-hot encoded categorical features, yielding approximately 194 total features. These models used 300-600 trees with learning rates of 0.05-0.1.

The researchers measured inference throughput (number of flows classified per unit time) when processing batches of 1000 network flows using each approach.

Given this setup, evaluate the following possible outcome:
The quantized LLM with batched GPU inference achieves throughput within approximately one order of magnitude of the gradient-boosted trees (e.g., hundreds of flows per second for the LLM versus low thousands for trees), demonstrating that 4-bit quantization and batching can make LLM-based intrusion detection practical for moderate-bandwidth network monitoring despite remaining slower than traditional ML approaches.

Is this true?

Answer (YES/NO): NO